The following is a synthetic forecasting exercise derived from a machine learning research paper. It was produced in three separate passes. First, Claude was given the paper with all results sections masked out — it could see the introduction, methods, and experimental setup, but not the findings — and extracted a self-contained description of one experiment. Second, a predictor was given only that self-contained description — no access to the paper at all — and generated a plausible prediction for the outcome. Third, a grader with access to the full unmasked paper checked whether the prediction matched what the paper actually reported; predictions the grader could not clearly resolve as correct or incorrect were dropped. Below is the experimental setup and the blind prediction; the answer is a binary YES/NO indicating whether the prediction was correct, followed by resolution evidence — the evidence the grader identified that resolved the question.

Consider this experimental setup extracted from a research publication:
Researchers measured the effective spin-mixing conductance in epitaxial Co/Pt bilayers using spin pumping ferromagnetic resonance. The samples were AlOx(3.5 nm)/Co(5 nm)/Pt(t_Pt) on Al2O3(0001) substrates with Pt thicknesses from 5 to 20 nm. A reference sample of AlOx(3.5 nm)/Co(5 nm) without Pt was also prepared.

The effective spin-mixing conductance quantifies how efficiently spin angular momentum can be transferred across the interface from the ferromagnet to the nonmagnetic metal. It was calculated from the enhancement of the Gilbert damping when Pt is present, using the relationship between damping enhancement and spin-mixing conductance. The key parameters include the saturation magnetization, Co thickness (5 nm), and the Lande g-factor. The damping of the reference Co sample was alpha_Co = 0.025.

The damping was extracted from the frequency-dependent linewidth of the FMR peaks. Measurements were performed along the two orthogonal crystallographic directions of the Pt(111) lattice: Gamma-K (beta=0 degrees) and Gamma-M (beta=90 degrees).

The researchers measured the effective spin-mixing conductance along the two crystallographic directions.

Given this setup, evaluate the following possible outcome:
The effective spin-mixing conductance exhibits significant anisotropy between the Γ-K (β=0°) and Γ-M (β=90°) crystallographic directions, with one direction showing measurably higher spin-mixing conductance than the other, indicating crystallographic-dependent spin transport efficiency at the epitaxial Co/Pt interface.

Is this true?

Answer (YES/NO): NO